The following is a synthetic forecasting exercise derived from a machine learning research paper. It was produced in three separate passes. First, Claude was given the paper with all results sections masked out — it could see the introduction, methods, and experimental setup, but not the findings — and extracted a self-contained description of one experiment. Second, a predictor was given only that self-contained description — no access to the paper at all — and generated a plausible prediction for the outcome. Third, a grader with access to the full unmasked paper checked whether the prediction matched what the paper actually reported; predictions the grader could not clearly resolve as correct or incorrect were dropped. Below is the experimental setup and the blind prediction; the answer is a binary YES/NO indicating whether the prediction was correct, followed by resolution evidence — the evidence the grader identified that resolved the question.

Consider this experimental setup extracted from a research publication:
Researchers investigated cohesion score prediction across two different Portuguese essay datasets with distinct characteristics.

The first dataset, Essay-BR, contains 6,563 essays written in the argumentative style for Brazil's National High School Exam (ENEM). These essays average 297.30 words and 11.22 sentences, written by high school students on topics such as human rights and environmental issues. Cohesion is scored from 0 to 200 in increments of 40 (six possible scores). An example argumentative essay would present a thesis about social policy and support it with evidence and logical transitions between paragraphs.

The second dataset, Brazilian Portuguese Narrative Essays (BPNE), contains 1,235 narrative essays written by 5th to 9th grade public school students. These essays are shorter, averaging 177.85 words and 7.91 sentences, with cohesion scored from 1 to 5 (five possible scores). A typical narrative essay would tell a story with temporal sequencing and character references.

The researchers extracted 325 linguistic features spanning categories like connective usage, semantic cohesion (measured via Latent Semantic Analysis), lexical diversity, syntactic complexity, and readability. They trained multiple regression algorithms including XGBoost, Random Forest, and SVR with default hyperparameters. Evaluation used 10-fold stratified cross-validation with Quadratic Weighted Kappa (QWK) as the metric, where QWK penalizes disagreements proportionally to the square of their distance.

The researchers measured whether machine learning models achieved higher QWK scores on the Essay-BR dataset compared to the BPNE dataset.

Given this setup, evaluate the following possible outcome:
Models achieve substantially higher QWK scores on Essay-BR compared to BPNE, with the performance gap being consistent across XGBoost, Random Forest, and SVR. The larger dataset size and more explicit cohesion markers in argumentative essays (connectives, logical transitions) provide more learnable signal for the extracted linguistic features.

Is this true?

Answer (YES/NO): NO